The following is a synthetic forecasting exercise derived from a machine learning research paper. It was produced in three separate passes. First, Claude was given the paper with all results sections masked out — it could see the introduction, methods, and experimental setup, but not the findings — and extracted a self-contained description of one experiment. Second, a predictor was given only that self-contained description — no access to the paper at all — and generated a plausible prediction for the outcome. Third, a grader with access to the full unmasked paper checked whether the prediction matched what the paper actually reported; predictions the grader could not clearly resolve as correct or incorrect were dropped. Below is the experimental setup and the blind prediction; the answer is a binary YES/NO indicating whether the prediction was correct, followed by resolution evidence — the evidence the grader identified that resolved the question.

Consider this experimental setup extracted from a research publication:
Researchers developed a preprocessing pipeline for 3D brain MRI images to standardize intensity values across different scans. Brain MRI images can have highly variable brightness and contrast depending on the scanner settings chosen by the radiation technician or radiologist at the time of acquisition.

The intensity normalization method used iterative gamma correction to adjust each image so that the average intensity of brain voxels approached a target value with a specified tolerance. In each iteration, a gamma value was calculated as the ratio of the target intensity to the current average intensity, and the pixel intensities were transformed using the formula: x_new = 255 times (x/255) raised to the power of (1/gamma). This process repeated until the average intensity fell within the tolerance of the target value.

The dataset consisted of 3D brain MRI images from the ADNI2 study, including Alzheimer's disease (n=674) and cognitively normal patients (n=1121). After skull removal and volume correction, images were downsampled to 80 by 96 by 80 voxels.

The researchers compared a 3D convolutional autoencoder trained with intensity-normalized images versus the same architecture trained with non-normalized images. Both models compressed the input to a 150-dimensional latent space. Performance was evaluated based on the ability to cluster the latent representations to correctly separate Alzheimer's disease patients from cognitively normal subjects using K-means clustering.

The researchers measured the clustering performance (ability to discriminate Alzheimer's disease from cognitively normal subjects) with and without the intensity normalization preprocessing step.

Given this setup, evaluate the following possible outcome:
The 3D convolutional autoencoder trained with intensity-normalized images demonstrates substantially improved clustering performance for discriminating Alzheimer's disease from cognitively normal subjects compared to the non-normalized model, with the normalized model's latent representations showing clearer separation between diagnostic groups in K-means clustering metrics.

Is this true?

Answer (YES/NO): NO